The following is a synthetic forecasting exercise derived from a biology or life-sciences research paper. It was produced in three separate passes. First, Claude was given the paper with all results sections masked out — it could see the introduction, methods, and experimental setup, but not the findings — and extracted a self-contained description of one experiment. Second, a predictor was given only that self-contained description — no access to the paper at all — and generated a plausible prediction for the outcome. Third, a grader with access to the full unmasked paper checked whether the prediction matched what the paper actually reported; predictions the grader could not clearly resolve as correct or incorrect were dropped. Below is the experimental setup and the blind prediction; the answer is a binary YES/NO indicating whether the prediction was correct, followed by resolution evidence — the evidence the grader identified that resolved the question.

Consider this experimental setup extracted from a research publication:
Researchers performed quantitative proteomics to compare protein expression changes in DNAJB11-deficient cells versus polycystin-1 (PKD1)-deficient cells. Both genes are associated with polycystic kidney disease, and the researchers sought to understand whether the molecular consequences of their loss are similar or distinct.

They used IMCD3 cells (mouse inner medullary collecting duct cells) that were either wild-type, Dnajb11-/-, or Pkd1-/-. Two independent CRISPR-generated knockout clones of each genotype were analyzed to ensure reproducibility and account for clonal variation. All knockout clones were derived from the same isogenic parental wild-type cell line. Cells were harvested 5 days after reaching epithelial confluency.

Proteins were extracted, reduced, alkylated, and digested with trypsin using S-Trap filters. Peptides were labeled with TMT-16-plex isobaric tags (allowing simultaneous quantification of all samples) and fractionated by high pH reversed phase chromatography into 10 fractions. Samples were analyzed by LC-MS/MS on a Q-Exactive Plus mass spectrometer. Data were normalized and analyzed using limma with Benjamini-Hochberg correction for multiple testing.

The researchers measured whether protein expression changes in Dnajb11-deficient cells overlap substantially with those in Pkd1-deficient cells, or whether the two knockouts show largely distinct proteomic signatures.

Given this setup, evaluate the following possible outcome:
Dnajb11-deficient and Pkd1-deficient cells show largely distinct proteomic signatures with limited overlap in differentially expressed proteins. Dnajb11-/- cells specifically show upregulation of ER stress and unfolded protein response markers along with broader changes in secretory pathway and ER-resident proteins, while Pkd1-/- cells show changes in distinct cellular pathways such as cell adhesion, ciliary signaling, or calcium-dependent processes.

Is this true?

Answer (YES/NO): NO